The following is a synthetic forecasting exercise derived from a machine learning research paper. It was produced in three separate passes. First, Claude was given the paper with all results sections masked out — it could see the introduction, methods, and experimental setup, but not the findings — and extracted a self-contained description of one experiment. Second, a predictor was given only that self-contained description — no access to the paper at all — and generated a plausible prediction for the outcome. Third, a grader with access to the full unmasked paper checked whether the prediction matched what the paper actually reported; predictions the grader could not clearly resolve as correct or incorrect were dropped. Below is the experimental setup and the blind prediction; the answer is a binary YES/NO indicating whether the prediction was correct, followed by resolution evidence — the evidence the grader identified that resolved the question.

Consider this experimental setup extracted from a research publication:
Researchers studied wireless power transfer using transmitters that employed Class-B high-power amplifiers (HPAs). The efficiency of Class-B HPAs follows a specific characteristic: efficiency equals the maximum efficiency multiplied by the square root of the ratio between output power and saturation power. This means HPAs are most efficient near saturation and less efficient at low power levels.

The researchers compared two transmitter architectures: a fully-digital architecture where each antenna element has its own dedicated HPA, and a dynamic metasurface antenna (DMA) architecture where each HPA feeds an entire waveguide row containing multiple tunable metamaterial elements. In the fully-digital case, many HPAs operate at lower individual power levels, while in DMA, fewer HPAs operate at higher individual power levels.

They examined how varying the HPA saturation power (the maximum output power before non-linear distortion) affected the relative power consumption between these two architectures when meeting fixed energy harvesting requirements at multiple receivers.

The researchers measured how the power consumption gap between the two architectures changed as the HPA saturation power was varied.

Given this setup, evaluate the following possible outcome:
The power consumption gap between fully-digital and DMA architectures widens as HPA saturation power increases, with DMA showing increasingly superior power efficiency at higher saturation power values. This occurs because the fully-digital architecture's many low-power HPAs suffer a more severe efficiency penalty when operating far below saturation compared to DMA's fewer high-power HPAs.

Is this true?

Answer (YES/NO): YES